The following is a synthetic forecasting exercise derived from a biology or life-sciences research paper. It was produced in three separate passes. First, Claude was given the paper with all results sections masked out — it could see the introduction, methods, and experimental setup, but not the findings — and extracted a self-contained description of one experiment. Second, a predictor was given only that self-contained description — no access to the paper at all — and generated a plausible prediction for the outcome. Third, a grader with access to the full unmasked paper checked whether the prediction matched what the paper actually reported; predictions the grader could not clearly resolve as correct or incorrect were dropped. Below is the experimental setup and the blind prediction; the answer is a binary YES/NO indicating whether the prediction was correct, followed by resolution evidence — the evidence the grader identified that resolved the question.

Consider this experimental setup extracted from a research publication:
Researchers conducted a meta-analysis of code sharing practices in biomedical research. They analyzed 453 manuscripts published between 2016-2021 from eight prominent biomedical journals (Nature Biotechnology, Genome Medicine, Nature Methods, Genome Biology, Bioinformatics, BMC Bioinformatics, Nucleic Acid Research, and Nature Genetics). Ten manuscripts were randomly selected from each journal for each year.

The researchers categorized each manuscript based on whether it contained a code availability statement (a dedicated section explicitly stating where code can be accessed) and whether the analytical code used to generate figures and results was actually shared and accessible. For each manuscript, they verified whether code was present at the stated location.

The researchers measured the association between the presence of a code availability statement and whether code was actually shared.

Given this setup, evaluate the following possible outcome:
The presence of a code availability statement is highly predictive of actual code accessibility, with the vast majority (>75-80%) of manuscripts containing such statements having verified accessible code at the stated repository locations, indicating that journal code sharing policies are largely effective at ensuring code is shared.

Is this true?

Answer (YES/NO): YES